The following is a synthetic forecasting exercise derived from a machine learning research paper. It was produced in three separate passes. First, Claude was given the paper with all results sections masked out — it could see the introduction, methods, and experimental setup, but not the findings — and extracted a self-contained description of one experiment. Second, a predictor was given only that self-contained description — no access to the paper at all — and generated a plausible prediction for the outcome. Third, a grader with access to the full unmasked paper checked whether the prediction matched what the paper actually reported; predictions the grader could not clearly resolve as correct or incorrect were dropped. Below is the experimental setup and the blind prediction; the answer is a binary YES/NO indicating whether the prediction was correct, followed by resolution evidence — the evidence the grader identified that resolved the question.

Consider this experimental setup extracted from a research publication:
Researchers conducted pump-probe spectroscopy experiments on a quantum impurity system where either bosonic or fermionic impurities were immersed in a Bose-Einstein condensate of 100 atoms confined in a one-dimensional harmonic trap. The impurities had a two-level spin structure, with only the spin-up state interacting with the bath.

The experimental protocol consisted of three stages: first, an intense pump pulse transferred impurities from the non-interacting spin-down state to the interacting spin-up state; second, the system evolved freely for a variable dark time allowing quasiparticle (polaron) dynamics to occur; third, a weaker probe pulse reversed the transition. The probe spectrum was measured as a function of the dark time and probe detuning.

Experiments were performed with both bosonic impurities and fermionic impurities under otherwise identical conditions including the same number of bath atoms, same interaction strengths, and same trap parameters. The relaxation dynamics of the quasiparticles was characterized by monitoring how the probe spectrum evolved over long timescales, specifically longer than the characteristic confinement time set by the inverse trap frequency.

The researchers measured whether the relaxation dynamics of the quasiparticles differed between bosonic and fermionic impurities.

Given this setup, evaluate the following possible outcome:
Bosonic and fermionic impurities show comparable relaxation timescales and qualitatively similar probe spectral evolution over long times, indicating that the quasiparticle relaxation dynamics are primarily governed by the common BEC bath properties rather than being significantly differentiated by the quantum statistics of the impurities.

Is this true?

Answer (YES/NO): YES